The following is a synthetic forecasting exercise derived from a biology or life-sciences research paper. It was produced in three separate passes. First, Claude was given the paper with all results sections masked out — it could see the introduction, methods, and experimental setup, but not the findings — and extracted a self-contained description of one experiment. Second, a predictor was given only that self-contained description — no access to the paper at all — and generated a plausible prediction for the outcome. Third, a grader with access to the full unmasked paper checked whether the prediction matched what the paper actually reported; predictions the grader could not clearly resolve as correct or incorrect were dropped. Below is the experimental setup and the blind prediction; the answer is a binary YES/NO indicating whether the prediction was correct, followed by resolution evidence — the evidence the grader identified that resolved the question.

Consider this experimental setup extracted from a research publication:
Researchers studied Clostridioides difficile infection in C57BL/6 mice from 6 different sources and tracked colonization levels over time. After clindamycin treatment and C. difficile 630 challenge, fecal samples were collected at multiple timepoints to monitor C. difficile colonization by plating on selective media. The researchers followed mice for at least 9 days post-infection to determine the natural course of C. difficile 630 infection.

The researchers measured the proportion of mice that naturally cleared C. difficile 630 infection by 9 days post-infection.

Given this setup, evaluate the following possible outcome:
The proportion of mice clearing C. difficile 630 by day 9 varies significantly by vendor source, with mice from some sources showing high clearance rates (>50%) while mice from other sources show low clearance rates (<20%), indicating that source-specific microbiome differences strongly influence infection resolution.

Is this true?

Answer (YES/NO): NO